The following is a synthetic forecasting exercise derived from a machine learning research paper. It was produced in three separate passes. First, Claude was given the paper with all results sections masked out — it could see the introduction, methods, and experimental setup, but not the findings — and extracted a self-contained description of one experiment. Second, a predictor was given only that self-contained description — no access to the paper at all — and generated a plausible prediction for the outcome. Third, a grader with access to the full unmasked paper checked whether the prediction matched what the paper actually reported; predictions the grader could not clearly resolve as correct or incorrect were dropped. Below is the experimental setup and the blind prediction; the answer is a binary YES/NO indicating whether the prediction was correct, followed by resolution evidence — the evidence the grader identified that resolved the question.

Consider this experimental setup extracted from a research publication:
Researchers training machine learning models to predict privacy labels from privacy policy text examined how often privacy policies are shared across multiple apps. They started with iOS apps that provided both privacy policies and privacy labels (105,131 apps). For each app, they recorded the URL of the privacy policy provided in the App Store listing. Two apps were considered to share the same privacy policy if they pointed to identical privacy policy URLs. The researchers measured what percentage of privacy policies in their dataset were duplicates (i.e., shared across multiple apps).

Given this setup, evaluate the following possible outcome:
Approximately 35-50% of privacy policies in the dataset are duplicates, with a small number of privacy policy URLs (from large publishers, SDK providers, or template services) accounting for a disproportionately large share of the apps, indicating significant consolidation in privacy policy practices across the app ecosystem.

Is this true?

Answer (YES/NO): NO